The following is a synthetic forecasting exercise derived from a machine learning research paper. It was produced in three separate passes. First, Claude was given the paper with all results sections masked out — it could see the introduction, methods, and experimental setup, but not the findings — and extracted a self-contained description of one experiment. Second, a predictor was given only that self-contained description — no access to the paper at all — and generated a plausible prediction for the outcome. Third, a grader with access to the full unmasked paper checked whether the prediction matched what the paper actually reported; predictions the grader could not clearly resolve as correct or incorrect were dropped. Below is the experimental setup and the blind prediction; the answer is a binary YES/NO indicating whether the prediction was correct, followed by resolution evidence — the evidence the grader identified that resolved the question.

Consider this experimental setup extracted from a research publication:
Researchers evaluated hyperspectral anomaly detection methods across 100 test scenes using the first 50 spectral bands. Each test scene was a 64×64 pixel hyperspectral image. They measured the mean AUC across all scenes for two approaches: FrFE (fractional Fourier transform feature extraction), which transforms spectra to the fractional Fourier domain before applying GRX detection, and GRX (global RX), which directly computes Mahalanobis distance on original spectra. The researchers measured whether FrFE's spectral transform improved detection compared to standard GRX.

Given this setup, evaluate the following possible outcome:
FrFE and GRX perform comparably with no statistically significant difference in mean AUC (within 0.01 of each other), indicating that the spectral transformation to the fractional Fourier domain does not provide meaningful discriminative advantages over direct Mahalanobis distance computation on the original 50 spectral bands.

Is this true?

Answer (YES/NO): NO